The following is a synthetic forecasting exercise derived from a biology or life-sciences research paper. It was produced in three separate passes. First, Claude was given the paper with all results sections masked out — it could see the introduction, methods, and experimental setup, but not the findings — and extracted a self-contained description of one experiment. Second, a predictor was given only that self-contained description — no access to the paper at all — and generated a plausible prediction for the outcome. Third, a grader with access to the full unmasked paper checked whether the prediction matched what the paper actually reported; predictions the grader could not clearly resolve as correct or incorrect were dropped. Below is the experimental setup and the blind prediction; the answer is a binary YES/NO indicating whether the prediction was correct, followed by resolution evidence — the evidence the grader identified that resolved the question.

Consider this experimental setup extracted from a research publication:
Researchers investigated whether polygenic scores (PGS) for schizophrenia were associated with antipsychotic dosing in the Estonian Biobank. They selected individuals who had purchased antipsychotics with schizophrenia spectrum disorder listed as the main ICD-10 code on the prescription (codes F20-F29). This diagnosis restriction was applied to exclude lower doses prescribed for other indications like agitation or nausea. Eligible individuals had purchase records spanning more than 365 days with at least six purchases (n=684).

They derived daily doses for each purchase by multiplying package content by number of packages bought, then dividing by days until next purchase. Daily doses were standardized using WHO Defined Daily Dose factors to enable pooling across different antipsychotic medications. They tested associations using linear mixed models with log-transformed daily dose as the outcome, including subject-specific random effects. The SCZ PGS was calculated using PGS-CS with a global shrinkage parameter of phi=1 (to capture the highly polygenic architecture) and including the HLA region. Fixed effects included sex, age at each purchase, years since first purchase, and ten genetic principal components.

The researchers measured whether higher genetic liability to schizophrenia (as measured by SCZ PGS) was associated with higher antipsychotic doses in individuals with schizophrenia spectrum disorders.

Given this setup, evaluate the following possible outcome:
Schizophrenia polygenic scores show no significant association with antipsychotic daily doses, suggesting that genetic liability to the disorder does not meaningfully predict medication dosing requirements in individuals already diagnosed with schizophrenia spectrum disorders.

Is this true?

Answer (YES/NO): YES